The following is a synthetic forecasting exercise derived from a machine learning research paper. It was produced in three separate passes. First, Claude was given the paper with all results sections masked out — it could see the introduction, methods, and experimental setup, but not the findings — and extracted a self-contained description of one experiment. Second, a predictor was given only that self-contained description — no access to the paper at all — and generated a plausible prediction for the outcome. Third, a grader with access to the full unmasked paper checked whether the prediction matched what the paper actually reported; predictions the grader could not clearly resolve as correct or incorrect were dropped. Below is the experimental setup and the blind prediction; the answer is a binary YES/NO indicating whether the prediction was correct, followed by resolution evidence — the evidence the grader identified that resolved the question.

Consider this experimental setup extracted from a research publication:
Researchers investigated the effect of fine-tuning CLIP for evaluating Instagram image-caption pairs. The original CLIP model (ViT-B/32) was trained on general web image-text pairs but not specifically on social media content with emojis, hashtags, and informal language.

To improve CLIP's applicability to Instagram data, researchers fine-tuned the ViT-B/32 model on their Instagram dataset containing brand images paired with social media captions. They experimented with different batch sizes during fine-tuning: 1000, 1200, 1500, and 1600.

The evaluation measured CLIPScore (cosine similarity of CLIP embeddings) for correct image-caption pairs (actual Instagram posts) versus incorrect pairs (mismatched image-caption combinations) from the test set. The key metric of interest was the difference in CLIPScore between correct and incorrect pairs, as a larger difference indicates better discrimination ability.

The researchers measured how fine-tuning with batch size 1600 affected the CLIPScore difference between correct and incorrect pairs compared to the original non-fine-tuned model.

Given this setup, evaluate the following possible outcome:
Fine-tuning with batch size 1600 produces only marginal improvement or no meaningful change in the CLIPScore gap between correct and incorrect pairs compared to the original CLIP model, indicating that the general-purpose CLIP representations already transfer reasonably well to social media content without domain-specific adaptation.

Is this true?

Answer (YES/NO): NO